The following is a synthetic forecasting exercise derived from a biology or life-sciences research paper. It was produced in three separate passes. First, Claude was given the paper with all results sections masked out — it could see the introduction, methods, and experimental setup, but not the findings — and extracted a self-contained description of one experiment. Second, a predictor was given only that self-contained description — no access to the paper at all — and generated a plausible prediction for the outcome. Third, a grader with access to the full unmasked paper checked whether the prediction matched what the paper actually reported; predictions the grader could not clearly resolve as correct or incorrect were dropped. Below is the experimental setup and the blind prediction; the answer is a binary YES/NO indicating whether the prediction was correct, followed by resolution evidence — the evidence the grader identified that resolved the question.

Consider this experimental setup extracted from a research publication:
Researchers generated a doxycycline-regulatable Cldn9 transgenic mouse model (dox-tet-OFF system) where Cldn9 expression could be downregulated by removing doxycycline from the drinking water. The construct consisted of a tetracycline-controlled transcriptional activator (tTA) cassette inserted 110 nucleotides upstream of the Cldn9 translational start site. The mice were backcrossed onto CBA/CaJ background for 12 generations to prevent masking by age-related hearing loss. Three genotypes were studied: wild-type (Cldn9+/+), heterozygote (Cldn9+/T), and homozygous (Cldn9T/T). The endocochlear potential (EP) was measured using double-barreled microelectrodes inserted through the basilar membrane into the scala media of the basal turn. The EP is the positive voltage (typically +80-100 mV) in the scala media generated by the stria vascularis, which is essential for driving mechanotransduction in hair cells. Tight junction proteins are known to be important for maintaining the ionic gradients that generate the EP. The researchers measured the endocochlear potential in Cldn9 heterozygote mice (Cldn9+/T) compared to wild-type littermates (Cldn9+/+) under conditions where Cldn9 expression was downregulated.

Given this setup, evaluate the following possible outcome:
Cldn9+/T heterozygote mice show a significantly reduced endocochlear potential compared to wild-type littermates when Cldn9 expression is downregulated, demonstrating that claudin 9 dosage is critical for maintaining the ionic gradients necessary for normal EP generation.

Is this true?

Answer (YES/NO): NO